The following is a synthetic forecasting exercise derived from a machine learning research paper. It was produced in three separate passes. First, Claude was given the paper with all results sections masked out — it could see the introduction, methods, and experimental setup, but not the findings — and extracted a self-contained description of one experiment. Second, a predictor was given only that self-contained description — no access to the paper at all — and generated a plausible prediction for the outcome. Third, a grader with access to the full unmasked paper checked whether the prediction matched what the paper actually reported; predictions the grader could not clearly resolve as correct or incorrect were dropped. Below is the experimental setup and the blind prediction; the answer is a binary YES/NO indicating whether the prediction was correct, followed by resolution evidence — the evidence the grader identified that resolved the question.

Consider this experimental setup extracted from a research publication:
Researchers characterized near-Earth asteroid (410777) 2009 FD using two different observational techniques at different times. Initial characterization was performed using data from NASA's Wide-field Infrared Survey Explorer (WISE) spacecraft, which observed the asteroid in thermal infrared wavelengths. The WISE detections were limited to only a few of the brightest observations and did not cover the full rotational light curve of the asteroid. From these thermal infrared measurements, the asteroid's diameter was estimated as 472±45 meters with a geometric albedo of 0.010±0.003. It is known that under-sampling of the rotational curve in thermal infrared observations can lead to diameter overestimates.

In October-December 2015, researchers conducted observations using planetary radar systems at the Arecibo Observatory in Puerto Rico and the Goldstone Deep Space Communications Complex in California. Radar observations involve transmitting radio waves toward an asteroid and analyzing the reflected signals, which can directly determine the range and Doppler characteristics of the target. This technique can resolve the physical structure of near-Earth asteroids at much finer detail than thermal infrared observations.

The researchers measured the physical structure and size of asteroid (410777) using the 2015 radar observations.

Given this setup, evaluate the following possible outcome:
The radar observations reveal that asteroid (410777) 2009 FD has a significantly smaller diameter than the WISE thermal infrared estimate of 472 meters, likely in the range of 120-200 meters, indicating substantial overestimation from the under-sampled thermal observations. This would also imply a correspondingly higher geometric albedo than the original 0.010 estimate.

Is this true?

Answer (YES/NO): YES